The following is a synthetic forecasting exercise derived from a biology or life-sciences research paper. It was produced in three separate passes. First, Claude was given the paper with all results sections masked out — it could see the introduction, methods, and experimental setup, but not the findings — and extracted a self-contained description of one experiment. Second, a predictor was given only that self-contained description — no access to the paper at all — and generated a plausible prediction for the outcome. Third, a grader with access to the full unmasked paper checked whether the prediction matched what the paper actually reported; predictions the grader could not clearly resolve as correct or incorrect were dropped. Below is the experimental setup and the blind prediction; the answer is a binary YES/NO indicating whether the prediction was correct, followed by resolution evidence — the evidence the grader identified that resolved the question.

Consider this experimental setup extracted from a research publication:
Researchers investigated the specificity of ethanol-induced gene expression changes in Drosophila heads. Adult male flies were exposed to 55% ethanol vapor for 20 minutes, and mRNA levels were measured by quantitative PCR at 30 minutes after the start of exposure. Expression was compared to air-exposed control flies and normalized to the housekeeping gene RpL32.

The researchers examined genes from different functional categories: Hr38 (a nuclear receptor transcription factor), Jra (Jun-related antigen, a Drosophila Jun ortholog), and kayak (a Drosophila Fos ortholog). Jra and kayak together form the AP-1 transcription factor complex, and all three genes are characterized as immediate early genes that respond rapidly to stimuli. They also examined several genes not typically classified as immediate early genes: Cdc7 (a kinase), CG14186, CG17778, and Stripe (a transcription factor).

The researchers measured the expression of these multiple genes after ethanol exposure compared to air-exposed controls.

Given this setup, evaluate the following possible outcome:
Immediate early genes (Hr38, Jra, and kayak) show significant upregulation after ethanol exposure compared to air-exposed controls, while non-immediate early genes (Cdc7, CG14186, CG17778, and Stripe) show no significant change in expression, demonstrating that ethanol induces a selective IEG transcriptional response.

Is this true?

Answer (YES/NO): NO